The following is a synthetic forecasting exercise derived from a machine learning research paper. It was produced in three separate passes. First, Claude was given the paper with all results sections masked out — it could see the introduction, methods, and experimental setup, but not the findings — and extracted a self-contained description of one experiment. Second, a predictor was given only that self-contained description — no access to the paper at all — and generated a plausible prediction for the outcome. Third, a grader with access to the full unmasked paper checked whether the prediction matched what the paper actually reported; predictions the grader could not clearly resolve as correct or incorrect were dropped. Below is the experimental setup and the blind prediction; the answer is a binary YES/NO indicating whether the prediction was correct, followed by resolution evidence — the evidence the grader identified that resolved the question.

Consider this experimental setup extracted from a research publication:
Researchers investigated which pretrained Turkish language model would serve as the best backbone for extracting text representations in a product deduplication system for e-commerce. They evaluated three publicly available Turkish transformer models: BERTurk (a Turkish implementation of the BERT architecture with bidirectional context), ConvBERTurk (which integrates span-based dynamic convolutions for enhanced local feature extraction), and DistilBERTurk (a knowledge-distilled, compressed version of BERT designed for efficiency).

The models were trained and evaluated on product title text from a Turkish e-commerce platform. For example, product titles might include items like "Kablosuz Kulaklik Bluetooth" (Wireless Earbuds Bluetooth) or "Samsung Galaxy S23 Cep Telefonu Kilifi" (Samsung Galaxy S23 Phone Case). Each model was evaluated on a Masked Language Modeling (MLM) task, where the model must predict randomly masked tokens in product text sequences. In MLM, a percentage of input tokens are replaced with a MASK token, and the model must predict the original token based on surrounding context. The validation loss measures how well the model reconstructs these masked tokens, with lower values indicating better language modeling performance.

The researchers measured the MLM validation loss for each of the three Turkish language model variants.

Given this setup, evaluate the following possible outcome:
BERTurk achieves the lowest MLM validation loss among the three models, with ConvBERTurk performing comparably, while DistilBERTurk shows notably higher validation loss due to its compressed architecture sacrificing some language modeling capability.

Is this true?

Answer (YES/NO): NO